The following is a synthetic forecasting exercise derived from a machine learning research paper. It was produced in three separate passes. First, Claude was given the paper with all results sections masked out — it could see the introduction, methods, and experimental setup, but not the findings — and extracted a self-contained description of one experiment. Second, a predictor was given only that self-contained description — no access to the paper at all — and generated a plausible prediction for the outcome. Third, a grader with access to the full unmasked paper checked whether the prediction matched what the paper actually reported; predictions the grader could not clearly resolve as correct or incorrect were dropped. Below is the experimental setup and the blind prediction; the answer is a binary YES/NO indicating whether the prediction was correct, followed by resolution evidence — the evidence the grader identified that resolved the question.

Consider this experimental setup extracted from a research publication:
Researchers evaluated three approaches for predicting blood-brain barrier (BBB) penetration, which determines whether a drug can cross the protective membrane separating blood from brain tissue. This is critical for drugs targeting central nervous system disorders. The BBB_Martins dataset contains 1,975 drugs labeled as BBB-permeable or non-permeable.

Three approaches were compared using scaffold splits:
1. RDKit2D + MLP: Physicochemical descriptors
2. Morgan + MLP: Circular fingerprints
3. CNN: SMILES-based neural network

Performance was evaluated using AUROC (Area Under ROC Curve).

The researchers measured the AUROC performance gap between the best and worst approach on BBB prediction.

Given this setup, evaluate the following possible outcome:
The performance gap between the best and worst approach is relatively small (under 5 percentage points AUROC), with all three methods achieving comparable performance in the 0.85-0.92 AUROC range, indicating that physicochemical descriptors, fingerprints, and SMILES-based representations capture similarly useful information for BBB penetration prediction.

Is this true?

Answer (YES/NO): NO